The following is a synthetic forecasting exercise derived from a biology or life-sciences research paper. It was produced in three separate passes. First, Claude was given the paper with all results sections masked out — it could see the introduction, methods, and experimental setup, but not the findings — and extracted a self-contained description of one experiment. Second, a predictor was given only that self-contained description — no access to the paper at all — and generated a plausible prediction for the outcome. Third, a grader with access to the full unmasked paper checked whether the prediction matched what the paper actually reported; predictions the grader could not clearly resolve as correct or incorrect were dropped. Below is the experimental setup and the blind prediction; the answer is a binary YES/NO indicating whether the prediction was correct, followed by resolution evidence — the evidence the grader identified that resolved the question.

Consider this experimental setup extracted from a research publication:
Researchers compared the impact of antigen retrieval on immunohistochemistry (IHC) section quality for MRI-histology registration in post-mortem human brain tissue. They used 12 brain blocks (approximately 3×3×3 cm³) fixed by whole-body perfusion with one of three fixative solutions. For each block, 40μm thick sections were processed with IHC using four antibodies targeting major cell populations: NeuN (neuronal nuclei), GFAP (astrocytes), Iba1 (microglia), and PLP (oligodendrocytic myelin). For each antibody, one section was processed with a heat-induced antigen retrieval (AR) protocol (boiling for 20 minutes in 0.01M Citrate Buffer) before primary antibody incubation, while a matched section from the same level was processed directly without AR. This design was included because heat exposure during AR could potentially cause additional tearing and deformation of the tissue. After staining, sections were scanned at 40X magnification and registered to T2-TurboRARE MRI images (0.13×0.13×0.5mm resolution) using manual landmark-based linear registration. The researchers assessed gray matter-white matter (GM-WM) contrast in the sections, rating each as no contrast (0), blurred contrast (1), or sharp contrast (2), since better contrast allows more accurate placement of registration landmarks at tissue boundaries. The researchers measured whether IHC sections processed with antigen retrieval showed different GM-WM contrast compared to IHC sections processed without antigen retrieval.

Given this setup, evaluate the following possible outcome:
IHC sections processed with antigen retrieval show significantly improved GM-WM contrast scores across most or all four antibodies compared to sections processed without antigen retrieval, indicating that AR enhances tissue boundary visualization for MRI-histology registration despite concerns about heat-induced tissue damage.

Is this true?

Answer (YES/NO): NO